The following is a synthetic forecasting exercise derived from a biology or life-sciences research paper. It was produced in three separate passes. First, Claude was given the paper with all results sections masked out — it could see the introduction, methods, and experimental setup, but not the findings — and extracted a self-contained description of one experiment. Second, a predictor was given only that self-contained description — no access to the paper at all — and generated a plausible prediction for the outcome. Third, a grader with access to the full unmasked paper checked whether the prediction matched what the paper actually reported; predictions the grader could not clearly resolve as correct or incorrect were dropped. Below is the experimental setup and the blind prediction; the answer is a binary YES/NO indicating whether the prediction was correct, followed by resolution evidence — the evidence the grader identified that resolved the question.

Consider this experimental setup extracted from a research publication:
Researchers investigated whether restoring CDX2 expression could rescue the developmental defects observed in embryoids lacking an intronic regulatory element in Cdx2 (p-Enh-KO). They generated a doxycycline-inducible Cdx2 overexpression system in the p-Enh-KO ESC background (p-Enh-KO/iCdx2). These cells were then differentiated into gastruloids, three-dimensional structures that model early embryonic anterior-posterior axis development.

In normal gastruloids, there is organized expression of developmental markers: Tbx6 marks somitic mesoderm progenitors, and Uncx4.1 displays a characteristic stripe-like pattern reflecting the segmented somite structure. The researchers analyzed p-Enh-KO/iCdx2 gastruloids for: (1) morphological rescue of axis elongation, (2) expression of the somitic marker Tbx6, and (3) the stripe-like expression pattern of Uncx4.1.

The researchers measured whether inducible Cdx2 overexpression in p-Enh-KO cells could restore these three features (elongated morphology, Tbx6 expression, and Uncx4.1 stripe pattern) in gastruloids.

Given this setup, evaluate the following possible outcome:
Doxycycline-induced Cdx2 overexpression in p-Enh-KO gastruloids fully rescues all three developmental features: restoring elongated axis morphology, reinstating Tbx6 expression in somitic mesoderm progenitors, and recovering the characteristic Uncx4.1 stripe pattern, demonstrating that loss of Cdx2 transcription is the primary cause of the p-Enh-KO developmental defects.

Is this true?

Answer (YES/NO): NO